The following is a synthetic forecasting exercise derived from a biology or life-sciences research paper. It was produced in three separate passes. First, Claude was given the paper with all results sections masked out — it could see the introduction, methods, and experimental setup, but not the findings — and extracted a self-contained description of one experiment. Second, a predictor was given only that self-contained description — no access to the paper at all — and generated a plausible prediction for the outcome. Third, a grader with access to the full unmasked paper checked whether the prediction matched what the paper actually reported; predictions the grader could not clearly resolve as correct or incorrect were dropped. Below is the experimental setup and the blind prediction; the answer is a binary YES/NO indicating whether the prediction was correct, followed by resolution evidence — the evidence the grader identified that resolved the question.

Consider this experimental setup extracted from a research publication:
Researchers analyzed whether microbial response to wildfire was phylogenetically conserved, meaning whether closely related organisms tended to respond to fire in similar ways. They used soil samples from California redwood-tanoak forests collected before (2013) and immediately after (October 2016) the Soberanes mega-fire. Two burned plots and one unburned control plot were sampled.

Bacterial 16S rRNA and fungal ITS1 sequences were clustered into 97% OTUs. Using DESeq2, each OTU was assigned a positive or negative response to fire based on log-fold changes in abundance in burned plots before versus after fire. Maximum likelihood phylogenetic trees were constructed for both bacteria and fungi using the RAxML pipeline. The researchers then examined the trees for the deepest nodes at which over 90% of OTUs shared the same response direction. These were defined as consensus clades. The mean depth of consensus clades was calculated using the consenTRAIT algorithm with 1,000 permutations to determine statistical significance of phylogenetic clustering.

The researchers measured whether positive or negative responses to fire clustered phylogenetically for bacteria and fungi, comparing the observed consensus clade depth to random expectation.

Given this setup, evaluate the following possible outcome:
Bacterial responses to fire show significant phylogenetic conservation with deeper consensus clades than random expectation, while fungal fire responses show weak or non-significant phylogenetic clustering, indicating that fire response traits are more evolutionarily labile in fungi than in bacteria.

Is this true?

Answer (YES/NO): NO